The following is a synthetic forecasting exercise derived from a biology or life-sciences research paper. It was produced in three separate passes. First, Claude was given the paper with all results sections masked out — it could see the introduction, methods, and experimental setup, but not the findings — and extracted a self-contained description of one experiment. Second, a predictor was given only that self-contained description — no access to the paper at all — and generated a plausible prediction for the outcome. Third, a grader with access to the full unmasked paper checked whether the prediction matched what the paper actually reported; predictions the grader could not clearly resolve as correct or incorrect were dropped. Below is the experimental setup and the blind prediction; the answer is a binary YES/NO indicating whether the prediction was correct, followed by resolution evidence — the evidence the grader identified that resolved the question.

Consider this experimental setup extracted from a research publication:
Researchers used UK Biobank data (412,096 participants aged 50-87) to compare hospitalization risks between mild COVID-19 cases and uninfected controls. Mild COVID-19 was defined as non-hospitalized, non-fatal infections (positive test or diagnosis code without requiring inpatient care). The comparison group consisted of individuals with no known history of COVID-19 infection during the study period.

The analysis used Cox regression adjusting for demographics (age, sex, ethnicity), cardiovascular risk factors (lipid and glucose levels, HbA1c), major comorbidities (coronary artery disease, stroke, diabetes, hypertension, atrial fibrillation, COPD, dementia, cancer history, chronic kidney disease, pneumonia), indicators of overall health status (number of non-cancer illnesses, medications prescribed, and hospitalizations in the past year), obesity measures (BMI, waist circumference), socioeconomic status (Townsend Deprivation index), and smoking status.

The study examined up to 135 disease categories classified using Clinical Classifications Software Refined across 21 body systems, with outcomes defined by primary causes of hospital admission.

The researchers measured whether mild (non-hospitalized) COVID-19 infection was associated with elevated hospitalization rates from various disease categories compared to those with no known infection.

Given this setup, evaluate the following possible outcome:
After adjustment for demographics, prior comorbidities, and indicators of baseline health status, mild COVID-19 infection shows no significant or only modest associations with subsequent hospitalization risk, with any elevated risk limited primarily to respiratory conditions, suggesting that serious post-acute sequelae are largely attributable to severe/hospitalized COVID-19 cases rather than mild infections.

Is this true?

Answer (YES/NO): NO